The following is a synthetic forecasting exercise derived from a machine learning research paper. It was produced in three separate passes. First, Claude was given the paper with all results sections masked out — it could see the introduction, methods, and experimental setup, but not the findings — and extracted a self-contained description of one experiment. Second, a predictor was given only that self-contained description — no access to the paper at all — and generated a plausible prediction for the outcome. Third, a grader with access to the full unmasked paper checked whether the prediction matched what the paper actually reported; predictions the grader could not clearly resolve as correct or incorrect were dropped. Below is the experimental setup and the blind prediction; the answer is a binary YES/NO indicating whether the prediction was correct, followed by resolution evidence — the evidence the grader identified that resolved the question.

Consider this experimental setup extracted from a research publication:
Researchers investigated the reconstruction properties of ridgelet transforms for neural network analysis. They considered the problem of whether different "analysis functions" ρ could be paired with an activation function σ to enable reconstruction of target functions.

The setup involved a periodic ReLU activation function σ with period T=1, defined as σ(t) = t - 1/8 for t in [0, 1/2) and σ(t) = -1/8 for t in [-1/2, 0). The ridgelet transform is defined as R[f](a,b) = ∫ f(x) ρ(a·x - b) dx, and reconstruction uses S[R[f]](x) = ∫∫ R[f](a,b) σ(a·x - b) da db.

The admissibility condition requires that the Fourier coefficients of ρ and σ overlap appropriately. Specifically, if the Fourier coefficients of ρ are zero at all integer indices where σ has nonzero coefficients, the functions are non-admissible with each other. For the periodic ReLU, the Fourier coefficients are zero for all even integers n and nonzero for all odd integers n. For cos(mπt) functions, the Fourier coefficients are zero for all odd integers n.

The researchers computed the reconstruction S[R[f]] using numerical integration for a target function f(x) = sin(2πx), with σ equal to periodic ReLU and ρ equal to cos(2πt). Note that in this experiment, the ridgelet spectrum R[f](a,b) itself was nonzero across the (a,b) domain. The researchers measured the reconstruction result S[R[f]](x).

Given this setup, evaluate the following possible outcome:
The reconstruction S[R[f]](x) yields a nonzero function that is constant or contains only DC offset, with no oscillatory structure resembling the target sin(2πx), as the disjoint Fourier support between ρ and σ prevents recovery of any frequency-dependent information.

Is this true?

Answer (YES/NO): NO